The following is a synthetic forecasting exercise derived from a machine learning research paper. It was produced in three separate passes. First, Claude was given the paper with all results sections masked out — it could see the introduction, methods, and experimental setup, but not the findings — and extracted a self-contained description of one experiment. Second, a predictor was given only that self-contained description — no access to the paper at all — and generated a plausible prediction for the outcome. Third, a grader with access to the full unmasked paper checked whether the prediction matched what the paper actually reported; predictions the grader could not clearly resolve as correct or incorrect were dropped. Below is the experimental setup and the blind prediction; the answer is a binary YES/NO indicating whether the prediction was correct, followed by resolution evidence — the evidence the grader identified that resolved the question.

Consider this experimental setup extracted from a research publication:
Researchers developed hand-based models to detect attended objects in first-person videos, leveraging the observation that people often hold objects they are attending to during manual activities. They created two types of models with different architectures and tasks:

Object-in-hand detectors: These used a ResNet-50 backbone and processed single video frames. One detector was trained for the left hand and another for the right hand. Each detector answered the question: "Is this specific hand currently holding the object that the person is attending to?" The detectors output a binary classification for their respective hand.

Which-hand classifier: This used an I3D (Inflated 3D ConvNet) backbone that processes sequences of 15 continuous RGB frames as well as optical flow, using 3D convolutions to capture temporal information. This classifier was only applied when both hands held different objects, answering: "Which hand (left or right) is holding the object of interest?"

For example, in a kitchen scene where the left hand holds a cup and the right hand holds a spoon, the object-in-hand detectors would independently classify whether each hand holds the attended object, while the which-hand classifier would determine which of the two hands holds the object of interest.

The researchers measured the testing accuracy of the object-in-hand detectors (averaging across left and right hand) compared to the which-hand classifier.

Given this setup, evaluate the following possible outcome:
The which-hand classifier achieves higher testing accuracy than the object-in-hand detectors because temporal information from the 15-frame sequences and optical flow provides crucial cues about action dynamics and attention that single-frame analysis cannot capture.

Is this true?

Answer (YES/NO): YES